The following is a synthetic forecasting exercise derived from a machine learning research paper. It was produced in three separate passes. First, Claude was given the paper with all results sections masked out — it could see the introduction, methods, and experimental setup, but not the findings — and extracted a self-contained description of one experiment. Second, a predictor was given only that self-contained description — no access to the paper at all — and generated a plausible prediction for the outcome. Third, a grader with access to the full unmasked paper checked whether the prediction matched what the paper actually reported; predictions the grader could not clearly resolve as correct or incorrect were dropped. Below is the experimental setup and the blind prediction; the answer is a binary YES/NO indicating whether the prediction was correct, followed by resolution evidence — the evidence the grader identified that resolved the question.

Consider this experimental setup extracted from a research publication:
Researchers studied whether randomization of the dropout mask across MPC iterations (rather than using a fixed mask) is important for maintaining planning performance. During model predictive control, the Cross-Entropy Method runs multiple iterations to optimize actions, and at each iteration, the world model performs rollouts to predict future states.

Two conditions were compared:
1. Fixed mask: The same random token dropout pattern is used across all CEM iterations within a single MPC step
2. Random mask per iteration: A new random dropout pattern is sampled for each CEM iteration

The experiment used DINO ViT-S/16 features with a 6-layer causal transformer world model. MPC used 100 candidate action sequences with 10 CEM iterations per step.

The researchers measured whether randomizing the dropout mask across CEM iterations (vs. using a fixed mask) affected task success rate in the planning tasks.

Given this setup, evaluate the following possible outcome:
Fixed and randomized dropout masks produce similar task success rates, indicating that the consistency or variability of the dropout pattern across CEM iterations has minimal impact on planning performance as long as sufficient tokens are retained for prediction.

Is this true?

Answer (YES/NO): NO